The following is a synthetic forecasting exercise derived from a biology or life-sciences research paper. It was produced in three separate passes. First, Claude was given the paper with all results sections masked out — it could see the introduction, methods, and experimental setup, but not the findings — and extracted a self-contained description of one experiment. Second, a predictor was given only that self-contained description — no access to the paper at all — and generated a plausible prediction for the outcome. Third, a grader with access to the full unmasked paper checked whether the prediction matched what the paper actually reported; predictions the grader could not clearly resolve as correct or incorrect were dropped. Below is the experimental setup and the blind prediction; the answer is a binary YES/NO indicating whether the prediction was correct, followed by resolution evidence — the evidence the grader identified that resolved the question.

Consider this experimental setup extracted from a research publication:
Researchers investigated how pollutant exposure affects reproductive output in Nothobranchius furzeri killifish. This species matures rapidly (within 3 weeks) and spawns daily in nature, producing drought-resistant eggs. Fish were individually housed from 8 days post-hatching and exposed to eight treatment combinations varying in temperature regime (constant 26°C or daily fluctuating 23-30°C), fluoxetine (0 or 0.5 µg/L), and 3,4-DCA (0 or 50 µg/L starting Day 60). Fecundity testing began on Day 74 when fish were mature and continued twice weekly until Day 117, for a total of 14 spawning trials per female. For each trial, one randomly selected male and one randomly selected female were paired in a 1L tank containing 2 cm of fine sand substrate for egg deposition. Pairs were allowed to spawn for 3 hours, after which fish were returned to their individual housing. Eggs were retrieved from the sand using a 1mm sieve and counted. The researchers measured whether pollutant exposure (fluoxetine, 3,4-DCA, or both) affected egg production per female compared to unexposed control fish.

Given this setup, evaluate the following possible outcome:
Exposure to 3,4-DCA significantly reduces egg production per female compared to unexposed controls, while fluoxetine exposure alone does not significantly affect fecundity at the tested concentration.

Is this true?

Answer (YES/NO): NO